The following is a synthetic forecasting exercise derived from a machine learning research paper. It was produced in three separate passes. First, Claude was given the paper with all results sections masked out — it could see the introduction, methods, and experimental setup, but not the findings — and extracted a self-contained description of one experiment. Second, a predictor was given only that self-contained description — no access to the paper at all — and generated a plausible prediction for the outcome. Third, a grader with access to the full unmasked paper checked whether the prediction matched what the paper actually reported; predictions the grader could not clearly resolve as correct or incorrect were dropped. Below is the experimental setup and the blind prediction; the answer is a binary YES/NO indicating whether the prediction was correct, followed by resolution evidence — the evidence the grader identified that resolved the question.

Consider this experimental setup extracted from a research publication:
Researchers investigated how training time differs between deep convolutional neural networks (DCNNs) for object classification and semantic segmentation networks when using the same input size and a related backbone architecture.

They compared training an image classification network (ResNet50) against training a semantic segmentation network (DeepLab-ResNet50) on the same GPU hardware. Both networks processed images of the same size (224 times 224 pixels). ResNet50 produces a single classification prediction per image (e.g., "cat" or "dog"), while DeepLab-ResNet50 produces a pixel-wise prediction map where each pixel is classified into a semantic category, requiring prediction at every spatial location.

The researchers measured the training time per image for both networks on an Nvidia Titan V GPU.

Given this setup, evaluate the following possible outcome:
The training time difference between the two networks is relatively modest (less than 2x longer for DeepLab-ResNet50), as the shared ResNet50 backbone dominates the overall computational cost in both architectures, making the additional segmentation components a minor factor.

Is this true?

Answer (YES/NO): NO